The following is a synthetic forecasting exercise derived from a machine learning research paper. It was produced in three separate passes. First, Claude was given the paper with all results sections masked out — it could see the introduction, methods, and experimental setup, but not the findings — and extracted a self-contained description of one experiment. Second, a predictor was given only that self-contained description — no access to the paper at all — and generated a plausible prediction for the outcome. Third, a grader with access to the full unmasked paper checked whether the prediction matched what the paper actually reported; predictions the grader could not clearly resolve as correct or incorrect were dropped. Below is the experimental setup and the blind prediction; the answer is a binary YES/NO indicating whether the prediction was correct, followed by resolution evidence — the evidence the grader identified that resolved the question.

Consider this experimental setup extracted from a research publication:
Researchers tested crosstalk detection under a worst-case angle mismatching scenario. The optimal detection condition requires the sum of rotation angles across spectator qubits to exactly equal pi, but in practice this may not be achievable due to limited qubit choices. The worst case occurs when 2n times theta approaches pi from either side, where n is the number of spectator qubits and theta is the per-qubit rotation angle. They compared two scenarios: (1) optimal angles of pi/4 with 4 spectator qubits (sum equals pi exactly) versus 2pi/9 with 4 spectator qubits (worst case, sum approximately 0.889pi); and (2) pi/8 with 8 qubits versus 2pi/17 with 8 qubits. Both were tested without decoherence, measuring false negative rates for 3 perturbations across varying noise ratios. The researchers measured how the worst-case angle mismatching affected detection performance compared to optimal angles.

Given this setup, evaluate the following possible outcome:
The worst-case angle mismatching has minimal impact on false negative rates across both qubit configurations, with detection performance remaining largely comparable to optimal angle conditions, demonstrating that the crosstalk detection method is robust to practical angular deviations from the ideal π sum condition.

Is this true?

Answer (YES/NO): NO